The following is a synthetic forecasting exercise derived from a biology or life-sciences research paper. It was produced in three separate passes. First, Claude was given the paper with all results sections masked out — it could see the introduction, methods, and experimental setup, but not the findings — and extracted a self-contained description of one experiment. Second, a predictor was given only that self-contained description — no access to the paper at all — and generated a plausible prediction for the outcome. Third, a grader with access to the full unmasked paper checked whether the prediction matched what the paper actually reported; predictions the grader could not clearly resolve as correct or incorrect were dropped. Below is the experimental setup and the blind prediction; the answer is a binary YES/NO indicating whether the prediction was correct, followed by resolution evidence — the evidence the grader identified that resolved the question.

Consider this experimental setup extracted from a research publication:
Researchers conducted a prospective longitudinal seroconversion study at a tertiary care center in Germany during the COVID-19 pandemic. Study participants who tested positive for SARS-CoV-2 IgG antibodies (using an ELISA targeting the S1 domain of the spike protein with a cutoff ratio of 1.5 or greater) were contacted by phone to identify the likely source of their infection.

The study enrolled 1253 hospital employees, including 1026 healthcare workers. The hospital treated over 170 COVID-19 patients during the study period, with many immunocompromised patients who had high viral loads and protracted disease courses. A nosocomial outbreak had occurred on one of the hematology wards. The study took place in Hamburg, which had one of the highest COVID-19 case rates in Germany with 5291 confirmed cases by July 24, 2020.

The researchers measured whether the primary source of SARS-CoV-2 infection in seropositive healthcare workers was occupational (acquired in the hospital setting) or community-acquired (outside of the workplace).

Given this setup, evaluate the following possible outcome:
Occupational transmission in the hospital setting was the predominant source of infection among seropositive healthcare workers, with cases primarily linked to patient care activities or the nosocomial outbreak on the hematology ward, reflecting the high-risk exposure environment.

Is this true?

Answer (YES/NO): NO